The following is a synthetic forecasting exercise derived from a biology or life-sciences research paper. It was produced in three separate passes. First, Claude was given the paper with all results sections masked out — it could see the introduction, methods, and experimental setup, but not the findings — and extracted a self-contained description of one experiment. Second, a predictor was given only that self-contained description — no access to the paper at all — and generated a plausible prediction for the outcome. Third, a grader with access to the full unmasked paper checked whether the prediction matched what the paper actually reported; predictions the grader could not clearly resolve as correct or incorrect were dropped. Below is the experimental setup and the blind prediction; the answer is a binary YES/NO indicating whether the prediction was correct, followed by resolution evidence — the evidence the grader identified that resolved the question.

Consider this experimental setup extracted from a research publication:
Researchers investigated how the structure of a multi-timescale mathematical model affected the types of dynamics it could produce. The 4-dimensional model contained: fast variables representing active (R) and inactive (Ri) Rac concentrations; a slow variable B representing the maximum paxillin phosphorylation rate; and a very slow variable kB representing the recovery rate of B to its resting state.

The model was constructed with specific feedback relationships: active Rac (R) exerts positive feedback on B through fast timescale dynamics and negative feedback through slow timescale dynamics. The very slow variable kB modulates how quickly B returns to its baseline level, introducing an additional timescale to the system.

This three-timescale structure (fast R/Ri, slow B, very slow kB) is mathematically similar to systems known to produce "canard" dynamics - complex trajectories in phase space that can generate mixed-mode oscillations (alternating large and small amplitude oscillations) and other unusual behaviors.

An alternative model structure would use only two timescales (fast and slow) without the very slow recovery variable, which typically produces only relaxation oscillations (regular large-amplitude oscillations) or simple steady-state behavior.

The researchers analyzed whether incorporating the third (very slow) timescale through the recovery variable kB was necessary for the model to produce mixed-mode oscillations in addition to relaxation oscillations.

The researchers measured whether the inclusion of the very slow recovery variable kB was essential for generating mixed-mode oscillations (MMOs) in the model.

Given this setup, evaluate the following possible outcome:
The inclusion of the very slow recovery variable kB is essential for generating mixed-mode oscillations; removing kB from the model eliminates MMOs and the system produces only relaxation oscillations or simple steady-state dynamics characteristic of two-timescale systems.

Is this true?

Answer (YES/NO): YES